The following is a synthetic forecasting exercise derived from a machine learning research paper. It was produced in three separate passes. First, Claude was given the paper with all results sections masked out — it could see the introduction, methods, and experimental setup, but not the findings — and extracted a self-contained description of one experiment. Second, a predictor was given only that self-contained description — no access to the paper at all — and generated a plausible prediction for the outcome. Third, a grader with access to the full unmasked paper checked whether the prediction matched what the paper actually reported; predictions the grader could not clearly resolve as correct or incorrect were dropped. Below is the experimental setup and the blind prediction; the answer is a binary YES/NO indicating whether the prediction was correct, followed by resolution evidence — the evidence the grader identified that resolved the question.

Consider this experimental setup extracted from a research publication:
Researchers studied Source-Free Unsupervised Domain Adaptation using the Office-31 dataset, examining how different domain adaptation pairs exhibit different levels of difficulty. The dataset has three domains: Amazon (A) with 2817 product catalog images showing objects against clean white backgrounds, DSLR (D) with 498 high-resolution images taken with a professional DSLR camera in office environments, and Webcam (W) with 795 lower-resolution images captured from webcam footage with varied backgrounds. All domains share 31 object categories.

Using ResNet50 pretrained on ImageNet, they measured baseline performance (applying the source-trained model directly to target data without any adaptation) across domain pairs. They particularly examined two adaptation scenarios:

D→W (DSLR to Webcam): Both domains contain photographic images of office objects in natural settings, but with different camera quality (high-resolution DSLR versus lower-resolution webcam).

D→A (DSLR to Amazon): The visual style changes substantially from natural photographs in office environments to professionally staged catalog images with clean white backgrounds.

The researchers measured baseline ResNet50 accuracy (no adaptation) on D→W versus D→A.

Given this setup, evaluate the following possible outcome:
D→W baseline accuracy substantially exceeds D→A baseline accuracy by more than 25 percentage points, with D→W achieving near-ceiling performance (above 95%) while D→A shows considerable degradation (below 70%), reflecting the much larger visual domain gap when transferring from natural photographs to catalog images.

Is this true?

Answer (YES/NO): YES